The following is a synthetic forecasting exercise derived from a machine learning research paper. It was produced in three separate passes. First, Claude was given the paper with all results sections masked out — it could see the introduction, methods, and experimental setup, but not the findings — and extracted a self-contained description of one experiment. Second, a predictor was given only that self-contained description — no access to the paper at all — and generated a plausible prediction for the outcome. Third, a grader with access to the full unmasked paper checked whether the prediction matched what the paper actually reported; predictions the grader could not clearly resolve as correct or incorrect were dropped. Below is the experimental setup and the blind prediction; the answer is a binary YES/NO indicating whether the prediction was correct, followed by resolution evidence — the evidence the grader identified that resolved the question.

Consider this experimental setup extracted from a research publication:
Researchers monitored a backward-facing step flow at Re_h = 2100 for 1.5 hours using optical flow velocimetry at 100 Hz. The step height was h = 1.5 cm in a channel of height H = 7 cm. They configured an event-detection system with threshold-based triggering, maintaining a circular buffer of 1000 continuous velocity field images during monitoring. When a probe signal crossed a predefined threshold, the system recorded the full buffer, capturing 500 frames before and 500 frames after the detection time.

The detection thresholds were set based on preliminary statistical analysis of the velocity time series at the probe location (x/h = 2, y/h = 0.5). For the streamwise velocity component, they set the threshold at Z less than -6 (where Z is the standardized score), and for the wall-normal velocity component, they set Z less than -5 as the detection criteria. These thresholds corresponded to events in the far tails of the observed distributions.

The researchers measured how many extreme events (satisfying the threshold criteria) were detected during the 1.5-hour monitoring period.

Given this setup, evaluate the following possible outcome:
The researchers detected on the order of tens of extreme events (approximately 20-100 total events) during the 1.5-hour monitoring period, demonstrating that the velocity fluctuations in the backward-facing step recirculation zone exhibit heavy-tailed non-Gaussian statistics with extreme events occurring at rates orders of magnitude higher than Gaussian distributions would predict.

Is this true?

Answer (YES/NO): NO